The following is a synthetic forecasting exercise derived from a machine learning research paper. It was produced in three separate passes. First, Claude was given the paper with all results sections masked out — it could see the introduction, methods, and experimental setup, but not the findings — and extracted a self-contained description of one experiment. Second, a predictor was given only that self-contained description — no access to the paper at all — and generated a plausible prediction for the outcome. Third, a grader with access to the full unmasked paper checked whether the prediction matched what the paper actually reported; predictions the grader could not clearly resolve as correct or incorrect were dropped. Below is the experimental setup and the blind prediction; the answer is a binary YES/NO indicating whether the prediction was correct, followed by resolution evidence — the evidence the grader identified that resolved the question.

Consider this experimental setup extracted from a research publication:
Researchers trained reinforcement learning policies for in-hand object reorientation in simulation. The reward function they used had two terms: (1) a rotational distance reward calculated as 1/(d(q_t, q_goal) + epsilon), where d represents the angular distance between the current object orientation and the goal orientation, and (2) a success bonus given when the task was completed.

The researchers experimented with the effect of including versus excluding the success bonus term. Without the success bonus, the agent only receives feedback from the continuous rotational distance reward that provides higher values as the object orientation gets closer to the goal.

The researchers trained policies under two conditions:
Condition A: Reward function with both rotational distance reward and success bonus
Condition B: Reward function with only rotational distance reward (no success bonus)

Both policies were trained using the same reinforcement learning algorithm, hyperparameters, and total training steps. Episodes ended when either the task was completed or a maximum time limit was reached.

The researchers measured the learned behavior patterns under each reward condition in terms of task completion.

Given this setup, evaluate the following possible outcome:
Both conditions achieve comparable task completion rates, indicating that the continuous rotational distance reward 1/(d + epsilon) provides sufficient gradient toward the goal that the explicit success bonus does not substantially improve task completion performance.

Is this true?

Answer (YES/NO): NO